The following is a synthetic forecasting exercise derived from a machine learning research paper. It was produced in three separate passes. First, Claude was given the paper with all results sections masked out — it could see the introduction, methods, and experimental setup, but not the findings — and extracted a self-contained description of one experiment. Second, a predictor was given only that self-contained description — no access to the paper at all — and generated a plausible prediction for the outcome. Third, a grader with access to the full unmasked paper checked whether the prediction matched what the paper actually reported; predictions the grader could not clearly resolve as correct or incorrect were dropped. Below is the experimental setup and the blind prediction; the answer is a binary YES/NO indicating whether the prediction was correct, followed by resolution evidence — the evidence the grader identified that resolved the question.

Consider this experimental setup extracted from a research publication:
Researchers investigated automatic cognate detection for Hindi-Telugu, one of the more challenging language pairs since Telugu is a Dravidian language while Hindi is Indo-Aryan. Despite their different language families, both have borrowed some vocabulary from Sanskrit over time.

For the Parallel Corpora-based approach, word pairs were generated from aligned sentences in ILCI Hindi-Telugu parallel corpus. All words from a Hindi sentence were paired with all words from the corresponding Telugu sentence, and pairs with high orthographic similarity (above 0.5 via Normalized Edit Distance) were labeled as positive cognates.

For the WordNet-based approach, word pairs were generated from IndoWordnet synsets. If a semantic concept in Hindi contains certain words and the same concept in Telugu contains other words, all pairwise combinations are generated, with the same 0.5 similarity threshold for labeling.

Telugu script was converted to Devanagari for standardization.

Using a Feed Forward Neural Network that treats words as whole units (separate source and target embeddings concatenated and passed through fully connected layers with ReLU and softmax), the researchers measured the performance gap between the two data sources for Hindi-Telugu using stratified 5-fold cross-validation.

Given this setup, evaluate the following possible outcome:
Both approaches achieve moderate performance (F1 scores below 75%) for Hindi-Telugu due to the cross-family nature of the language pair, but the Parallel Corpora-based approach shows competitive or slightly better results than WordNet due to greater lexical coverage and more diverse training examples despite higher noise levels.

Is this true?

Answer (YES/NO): NO